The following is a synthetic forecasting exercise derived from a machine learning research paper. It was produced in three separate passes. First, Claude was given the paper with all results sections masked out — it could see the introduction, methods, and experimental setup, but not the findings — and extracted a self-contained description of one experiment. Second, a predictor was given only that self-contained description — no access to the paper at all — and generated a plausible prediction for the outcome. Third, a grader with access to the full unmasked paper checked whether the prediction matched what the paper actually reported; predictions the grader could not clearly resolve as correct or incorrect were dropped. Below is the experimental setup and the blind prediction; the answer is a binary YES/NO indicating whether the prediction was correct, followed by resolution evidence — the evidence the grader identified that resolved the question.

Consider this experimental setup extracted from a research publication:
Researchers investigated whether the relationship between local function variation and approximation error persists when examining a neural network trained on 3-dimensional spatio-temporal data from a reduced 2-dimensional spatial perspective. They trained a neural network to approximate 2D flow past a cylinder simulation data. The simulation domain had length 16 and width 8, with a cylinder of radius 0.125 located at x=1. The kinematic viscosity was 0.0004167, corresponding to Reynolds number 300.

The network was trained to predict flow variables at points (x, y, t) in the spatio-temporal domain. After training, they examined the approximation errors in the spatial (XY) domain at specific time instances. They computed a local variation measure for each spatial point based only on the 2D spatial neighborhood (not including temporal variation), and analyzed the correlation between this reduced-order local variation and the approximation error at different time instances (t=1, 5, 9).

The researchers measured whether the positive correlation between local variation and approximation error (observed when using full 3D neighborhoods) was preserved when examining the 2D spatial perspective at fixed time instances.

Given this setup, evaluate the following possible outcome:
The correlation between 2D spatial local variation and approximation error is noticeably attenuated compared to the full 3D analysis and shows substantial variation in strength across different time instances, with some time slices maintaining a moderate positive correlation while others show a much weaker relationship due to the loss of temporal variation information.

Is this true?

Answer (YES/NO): NO